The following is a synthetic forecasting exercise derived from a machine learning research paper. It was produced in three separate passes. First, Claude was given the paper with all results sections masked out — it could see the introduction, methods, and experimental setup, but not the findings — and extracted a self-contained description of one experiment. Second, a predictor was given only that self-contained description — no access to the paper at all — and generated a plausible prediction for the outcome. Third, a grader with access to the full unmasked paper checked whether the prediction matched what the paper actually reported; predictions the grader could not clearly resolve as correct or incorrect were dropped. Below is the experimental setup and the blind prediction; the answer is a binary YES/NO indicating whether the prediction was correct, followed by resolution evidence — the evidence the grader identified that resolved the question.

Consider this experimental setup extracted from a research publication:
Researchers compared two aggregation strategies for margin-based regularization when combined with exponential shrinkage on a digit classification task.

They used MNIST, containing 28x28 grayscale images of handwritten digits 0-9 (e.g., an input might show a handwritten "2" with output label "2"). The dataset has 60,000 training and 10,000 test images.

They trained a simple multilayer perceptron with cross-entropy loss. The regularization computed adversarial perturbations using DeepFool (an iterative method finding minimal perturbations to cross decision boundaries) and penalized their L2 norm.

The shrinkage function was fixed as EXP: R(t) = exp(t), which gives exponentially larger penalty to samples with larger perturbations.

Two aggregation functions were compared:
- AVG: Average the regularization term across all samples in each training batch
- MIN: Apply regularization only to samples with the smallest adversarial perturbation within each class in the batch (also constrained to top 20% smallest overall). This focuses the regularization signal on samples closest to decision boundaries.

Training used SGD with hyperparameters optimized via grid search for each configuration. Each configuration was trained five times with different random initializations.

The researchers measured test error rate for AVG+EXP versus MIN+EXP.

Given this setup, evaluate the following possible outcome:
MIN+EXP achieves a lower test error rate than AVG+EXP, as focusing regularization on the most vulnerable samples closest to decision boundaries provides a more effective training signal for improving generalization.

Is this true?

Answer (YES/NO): YES